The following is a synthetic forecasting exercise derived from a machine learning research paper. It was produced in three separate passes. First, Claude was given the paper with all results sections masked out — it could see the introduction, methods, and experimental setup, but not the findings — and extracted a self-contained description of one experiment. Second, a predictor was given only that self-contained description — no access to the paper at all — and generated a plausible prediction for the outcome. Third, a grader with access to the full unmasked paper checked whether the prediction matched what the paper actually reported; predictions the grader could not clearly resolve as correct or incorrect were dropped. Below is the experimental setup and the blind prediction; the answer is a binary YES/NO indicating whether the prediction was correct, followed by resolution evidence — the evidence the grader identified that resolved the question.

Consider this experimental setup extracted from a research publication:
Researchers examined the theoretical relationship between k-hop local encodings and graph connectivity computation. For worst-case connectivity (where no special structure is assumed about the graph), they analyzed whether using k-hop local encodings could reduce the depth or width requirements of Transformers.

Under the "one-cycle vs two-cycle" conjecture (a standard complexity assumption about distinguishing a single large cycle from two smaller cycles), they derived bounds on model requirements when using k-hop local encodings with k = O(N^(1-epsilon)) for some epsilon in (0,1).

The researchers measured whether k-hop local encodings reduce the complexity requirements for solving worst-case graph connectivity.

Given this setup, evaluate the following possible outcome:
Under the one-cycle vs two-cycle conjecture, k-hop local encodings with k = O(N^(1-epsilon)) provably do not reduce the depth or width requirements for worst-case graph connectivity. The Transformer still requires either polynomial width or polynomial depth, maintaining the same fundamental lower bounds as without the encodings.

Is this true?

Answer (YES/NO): NO